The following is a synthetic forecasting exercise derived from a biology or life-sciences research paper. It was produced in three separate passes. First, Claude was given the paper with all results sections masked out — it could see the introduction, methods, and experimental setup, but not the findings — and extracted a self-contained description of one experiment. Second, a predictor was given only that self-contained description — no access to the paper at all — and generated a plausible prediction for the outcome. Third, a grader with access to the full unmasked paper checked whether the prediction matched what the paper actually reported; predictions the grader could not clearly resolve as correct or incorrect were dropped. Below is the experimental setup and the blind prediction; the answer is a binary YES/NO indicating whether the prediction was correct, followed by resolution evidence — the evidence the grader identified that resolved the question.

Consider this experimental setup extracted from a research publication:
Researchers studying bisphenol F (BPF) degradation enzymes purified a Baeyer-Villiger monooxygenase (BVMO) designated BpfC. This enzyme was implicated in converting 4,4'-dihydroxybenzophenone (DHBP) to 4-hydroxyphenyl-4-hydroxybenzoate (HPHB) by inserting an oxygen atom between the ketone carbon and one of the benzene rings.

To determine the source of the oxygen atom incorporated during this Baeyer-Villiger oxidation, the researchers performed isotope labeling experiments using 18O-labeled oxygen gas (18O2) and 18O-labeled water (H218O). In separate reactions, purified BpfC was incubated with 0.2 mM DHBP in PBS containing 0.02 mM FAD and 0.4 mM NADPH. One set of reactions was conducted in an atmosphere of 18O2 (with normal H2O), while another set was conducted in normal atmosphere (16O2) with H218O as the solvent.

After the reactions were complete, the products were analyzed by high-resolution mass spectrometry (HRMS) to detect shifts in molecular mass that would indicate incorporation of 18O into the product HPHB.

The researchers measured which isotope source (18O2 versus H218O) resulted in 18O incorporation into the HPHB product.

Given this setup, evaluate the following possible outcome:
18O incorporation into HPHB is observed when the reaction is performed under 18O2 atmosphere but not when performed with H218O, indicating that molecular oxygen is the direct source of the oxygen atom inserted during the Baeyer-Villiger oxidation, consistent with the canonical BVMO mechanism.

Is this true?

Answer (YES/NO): YES